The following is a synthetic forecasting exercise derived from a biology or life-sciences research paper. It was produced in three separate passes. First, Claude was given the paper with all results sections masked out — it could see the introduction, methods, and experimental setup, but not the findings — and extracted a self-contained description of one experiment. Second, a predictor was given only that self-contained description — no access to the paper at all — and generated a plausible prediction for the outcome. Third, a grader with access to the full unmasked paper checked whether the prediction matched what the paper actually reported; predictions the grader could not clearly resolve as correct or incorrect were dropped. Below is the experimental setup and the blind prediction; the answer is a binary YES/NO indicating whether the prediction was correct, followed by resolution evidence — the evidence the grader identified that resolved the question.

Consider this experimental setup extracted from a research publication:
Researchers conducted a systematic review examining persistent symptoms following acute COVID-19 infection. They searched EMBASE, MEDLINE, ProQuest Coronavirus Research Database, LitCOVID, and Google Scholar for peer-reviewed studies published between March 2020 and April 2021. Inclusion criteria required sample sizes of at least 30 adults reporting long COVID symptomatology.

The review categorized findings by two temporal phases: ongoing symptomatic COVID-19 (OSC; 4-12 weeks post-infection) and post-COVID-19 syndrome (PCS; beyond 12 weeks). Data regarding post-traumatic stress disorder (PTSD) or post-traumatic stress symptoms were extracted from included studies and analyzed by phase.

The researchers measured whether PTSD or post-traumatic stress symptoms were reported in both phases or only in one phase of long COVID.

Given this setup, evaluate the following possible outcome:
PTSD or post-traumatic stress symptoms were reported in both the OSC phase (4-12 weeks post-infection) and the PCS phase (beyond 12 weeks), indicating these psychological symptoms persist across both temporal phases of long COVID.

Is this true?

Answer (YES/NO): NO